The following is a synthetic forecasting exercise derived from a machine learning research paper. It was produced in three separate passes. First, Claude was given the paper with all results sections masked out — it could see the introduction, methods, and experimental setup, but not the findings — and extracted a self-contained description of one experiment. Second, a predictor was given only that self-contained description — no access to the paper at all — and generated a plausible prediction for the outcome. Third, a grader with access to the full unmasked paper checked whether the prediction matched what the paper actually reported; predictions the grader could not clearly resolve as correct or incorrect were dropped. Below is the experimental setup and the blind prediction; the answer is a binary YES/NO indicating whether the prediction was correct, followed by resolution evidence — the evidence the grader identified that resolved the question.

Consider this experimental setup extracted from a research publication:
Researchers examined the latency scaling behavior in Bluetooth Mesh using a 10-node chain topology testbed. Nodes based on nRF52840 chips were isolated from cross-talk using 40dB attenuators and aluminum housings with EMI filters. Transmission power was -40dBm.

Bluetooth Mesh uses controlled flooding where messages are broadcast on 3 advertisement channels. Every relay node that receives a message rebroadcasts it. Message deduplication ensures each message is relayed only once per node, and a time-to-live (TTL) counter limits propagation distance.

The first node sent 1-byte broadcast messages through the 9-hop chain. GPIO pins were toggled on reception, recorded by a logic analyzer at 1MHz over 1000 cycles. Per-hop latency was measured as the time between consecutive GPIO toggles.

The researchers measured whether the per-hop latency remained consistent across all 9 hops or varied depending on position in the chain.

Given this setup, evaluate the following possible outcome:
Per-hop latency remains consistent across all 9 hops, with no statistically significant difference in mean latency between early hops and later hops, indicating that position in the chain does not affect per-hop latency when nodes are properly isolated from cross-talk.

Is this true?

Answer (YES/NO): NO